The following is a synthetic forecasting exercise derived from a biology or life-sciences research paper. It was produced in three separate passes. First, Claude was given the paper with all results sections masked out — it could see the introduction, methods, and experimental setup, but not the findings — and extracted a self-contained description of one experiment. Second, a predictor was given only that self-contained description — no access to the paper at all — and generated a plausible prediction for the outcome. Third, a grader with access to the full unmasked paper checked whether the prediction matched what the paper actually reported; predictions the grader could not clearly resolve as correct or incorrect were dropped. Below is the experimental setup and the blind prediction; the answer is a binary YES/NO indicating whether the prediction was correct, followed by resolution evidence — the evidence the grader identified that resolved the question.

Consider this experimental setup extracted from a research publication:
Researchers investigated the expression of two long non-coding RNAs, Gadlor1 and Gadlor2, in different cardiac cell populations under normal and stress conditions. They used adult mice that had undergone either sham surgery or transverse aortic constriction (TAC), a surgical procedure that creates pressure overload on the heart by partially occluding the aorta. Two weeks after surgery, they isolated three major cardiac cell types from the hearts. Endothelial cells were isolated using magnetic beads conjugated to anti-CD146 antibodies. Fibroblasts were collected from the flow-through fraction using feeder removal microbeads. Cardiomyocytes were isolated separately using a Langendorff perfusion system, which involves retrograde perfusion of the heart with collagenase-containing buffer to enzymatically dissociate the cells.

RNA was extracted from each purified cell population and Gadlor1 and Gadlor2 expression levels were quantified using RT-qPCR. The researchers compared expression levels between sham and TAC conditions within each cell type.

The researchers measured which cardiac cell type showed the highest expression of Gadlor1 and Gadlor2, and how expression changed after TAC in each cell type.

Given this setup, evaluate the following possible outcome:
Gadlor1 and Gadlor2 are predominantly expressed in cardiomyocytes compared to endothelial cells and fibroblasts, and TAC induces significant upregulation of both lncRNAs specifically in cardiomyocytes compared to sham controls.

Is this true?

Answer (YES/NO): NO